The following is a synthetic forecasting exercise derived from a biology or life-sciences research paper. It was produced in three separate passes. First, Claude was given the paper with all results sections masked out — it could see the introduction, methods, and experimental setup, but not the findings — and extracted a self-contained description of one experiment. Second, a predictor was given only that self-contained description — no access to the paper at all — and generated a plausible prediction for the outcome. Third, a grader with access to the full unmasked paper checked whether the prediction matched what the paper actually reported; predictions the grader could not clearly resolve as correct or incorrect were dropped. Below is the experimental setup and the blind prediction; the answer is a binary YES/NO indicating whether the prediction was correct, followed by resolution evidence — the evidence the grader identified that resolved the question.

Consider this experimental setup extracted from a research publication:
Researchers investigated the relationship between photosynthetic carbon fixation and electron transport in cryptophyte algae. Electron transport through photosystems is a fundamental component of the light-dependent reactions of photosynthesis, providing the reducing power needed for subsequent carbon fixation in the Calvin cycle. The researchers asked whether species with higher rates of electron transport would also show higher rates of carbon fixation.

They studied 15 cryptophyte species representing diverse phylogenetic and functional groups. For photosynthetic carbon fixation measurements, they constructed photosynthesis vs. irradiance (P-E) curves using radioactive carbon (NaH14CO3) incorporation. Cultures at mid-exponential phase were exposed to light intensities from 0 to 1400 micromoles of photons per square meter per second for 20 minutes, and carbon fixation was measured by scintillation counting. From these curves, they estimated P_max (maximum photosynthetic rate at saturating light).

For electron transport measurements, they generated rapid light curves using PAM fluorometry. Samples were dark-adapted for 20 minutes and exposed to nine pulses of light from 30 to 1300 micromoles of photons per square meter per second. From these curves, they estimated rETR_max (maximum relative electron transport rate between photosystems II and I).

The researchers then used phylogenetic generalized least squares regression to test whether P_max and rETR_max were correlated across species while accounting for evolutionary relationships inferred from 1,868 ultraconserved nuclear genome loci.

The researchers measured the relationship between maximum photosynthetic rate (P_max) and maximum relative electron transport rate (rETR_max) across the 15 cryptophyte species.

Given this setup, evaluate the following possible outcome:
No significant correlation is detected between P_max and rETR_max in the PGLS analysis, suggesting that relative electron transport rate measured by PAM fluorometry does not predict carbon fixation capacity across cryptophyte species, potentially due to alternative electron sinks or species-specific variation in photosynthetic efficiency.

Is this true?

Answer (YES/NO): YES